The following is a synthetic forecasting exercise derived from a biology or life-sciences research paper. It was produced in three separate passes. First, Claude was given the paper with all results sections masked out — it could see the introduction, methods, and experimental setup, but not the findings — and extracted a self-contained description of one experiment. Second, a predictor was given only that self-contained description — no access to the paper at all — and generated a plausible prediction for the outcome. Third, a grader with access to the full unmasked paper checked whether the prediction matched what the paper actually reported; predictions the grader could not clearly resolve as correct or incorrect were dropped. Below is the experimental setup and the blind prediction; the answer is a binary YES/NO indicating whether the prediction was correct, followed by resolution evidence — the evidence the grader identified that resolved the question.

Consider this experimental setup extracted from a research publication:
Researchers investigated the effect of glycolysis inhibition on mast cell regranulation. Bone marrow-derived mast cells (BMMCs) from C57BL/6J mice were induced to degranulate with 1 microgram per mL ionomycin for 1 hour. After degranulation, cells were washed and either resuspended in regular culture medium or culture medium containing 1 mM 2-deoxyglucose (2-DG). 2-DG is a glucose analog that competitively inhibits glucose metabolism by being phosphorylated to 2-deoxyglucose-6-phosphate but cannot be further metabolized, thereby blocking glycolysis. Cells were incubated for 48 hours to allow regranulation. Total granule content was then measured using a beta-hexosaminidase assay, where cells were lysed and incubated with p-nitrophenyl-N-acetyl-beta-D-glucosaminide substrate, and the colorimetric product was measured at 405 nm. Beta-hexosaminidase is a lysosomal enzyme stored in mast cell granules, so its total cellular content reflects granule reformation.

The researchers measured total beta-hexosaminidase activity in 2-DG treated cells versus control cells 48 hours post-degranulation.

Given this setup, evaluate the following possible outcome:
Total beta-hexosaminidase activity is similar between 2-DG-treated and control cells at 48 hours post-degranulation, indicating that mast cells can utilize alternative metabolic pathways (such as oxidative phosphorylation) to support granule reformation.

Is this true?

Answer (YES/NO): NO